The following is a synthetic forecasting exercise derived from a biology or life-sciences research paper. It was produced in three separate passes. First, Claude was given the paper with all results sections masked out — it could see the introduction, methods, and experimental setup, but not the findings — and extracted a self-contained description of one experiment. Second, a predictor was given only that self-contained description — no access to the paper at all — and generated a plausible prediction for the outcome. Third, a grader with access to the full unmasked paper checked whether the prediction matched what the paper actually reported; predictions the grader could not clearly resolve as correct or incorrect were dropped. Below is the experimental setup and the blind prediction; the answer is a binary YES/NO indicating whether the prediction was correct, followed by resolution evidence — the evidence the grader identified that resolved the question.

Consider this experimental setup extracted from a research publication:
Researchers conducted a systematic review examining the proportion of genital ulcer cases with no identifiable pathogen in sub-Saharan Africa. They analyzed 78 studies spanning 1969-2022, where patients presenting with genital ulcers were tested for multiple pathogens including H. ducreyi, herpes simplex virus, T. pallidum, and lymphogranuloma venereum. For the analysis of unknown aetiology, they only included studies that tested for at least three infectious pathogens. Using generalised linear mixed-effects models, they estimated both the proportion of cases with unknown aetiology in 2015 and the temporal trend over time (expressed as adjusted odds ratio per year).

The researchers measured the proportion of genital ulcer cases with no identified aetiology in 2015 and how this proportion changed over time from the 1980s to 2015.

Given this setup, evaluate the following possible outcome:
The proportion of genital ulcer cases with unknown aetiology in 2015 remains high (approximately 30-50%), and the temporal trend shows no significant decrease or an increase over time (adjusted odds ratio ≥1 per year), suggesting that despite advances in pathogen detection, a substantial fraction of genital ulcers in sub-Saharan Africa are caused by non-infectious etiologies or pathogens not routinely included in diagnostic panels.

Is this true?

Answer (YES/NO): YES